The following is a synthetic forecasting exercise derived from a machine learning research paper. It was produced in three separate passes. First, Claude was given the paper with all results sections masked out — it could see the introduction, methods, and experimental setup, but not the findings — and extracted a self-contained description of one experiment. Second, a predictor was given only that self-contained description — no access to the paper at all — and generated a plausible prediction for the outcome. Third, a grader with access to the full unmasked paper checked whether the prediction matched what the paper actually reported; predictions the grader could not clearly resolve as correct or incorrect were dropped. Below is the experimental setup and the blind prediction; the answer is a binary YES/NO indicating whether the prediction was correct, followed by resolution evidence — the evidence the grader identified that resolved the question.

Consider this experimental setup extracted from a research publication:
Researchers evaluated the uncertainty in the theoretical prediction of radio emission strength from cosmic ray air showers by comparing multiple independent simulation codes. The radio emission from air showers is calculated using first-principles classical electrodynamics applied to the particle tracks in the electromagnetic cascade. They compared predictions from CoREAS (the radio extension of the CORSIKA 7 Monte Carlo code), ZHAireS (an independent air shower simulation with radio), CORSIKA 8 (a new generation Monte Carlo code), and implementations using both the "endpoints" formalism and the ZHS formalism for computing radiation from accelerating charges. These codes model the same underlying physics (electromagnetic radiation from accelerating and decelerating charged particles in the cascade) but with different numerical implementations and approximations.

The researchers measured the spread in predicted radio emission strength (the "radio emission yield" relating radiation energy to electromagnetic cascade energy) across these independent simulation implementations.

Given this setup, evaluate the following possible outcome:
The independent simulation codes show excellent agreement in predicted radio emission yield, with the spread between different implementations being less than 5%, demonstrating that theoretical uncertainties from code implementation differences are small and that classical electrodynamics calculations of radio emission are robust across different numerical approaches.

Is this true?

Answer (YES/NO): NO